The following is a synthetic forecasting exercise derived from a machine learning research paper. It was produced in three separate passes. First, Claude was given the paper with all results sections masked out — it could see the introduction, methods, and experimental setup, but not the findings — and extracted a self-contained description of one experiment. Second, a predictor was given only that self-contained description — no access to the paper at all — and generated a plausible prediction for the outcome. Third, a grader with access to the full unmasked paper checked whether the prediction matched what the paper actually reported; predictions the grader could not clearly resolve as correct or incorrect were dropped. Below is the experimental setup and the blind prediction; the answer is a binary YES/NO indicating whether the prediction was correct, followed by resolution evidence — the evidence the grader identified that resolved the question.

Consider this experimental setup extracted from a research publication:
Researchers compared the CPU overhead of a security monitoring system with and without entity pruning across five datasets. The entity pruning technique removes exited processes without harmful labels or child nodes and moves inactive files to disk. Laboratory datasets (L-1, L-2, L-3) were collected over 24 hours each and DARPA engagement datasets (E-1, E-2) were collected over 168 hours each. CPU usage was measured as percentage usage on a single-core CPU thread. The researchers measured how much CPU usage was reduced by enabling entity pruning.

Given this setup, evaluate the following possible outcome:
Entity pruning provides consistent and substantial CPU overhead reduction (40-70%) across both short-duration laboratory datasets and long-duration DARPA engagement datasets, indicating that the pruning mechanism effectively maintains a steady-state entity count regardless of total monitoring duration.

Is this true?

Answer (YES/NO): NO